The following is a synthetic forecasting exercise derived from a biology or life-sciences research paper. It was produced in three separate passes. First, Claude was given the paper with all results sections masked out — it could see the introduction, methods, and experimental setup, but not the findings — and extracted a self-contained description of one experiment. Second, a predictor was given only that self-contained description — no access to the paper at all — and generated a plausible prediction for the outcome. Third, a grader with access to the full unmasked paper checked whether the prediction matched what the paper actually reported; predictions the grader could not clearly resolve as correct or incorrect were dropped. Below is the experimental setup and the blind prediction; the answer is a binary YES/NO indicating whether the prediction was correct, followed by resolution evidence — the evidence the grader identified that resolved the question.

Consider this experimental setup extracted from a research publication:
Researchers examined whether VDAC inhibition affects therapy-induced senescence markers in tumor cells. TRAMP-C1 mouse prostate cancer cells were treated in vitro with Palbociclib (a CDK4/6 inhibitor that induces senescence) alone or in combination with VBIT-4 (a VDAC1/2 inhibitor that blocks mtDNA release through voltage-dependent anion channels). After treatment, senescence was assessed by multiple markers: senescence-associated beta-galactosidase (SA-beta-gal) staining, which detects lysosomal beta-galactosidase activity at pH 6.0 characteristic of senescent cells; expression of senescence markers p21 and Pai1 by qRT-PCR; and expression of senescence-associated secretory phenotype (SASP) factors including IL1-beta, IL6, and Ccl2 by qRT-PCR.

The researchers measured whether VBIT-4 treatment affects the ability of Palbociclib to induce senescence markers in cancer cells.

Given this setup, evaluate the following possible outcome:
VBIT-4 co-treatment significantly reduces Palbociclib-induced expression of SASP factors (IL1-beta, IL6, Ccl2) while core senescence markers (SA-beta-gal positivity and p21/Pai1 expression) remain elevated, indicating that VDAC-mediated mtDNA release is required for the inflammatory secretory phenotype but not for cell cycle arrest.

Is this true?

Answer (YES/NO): NO